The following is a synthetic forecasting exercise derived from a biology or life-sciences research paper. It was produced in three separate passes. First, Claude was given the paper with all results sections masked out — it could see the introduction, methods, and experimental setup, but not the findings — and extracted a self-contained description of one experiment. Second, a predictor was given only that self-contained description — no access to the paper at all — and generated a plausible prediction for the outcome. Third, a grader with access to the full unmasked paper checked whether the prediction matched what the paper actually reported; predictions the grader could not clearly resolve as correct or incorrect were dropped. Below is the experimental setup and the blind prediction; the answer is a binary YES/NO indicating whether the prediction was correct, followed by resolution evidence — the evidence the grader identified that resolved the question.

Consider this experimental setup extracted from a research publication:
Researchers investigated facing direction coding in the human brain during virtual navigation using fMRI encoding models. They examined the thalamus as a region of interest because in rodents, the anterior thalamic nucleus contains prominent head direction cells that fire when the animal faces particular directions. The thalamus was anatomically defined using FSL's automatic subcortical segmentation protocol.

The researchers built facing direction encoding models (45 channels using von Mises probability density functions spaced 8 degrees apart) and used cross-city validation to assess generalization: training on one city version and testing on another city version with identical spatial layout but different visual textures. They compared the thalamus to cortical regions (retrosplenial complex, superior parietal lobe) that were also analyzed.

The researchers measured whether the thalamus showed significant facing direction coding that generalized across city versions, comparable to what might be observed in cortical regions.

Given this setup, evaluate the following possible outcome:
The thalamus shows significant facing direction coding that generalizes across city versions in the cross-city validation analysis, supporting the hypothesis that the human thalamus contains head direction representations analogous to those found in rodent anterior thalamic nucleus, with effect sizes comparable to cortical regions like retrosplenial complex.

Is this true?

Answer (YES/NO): NO